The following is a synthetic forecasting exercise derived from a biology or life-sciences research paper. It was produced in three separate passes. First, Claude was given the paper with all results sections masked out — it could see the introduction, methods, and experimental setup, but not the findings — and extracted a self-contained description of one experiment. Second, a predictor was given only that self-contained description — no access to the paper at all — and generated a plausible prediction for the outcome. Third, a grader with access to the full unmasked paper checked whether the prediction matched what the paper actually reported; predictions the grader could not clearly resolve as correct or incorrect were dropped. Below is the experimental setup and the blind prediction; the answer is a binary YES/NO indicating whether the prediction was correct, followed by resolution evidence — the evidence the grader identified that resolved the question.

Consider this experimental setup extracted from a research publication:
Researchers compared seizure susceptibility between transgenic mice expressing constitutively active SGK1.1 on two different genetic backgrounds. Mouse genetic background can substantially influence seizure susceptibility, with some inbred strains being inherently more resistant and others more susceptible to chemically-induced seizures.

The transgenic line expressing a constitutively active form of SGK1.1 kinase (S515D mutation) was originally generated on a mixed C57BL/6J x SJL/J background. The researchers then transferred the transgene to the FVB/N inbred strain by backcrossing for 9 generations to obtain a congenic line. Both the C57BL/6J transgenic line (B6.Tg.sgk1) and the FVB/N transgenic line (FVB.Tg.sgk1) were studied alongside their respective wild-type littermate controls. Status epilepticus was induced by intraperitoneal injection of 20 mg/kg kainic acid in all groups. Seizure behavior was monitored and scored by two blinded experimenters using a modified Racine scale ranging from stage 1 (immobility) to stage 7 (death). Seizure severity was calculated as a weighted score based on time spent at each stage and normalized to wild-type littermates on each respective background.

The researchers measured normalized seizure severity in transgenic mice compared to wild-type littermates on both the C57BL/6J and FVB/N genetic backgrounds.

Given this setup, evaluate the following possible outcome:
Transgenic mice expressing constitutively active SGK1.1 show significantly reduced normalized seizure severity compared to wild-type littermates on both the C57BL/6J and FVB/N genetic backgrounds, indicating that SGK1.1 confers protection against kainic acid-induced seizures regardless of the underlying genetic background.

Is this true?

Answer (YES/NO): YES